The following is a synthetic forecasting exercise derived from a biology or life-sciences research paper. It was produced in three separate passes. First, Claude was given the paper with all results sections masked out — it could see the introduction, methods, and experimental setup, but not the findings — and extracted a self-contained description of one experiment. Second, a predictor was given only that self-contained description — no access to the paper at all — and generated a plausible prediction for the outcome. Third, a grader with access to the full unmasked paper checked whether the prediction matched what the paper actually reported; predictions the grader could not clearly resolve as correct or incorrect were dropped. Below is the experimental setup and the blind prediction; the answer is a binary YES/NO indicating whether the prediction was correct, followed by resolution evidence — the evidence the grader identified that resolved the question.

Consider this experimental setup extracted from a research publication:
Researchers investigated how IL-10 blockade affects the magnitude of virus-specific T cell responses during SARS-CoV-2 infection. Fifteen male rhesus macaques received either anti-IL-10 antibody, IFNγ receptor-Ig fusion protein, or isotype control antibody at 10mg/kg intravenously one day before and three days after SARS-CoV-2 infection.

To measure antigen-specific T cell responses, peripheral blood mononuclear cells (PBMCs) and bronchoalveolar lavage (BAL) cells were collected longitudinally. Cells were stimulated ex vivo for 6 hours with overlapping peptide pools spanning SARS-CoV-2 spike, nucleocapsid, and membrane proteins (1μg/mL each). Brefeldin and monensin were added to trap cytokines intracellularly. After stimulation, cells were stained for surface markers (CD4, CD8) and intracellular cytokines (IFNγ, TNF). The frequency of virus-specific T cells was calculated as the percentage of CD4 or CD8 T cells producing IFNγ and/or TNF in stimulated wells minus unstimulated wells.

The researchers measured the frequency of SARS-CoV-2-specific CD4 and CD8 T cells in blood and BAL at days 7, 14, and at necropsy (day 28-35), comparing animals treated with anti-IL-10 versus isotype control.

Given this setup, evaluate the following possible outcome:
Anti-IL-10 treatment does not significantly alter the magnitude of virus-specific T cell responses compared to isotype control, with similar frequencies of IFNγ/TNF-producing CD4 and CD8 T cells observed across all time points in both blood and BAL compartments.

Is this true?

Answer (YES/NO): NO